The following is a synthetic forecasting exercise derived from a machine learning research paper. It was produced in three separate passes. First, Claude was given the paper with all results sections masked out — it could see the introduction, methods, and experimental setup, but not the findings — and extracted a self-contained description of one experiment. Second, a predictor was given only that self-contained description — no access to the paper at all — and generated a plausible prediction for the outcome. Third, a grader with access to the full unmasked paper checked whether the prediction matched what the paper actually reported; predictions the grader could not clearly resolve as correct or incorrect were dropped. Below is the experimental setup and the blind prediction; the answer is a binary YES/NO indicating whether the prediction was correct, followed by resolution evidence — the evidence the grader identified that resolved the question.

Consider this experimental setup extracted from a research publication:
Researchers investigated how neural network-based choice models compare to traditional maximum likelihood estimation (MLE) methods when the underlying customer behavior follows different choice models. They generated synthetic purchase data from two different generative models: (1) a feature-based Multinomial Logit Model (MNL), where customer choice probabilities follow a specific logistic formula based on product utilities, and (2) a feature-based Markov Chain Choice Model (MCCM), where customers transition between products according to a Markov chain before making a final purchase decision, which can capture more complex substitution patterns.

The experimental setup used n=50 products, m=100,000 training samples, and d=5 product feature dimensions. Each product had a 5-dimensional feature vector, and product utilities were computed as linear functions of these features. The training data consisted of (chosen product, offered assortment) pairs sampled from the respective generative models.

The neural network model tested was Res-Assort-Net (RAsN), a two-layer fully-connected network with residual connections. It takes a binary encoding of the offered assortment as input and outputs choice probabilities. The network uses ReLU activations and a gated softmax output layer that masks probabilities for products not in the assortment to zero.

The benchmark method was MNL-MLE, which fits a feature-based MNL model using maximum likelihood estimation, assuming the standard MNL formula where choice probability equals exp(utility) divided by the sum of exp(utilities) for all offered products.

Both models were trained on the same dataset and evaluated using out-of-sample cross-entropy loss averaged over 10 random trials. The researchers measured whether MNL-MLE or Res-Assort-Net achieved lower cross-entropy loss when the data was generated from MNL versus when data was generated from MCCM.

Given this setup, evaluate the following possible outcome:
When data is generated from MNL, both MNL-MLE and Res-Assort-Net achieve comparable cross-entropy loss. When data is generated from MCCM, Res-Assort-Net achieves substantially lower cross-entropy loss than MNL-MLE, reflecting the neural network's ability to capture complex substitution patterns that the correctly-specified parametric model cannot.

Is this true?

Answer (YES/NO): YES